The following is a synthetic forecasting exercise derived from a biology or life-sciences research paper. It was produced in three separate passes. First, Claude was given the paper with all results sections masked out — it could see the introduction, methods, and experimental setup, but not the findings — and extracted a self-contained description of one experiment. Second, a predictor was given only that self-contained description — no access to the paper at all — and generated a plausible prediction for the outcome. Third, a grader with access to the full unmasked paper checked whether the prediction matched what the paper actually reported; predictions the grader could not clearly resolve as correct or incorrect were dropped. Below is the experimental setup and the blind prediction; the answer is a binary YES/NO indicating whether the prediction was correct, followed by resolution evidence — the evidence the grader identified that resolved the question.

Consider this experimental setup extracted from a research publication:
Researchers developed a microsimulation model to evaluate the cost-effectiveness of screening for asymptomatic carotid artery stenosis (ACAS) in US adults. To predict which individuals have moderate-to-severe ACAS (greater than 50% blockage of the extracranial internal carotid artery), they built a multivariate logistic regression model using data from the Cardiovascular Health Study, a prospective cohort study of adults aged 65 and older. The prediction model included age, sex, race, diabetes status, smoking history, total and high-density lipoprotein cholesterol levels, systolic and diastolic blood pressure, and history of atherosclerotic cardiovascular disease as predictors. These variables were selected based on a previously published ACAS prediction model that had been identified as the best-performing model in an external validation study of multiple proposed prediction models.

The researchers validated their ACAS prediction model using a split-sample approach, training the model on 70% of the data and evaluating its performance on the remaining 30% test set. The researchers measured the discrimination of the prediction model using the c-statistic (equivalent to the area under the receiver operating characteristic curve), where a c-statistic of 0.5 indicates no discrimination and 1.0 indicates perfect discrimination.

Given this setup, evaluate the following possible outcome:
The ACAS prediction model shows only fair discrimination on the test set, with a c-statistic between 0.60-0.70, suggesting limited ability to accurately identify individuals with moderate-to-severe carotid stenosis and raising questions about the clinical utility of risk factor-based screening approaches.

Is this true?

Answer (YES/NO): NO